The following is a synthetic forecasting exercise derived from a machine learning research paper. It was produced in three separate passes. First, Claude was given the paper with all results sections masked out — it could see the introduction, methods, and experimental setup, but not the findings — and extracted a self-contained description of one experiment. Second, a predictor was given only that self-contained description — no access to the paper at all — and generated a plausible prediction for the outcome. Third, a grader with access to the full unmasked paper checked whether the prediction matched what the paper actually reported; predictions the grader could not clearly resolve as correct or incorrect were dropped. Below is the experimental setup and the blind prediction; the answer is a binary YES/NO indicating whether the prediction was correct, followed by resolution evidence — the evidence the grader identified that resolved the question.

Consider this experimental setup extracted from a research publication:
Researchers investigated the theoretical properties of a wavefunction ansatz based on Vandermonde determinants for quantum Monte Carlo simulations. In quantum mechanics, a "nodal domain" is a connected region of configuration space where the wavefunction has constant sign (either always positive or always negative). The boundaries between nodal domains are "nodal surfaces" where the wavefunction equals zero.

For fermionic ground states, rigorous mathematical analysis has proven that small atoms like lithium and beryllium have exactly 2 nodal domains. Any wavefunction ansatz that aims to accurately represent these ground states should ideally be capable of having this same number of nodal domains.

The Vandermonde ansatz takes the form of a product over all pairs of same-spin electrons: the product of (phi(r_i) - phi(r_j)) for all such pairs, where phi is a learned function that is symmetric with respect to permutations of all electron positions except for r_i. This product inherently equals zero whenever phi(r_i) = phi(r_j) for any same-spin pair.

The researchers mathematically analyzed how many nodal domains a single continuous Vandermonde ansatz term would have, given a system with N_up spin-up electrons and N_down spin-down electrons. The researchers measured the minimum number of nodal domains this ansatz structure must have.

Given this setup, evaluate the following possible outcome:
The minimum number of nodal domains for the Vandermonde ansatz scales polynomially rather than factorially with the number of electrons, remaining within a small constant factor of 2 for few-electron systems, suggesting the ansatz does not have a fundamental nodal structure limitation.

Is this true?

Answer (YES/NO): NO